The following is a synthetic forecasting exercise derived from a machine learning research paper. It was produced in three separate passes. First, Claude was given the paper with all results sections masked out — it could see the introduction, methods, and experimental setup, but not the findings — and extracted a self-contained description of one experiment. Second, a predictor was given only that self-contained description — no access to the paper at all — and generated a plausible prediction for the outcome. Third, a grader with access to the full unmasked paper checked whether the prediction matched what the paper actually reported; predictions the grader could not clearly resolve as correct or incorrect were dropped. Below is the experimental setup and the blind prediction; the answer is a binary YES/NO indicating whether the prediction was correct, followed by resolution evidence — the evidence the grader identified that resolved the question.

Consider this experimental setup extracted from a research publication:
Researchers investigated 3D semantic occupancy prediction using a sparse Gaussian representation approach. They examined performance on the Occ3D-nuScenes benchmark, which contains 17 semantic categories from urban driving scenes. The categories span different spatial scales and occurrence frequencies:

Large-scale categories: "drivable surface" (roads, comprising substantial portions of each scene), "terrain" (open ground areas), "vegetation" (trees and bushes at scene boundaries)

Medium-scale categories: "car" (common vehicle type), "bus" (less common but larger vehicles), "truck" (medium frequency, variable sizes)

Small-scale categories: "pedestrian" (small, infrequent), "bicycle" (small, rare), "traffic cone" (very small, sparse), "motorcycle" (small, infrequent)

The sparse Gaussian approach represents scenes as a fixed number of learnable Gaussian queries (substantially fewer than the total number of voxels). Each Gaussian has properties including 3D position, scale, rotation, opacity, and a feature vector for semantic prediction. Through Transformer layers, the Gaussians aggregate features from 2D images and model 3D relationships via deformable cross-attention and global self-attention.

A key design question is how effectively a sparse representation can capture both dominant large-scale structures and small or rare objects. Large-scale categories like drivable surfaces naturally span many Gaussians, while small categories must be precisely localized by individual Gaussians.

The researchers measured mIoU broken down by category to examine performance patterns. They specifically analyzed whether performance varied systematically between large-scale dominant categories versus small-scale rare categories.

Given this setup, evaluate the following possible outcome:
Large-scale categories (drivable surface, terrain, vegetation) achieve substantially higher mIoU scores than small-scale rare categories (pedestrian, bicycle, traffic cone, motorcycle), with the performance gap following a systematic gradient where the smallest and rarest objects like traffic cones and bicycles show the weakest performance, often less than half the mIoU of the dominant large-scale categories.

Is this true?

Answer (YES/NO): NO